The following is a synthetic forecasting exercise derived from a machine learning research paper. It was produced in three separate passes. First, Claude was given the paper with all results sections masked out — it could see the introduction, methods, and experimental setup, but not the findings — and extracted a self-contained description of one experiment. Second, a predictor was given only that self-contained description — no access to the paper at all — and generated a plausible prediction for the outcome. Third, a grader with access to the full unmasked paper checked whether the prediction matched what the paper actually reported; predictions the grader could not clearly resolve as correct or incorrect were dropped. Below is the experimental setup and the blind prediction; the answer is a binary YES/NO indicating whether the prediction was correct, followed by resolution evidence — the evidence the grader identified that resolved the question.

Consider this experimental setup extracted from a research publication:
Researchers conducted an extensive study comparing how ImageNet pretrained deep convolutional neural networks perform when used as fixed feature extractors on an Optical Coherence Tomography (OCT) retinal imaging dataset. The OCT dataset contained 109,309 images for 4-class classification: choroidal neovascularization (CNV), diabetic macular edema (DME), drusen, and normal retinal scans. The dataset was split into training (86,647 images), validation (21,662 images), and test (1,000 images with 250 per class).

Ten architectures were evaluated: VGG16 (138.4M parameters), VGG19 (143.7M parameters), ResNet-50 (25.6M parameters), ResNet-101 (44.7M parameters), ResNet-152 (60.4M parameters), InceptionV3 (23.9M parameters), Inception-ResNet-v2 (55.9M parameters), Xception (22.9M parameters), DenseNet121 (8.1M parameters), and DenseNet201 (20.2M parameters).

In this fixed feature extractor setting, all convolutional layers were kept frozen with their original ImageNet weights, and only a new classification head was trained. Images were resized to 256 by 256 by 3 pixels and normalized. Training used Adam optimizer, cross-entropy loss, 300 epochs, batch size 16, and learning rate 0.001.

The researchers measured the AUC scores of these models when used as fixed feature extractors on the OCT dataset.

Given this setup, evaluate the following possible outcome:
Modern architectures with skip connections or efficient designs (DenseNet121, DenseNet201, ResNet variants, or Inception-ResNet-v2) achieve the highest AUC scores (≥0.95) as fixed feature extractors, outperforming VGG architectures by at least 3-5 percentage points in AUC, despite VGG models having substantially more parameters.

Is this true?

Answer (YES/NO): NO